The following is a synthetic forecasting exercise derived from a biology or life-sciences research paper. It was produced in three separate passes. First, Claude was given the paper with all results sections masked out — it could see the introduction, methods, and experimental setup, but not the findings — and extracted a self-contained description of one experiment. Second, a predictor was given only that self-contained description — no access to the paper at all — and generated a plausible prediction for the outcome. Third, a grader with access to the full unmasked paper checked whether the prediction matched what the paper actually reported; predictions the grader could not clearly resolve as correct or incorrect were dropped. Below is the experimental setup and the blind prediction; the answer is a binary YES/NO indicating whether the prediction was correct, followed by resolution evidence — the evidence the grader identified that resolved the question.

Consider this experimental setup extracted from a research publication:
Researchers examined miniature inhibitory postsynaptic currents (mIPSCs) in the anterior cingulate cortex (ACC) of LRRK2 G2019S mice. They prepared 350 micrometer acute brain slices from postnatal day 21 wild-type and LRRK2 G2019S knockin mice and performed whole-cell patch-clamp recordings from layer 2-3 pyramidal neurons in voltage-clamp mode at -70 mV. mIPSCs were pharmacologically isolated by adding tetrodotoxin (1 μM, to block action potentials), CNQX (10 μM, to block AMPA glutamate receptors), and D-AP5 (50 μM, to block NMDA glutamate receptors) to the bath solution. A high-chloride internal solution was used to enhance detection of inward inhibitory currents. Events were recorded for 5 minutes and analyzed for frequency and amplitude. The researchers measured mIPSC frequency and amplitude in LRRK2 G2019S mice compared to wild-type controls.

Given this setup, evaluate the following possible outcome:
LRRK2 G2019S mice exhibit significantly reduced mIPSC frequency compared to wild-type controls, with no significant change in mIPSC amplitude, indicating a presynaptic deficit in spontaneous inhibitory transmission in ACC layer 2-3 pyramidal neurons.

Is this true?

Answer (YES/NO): NO